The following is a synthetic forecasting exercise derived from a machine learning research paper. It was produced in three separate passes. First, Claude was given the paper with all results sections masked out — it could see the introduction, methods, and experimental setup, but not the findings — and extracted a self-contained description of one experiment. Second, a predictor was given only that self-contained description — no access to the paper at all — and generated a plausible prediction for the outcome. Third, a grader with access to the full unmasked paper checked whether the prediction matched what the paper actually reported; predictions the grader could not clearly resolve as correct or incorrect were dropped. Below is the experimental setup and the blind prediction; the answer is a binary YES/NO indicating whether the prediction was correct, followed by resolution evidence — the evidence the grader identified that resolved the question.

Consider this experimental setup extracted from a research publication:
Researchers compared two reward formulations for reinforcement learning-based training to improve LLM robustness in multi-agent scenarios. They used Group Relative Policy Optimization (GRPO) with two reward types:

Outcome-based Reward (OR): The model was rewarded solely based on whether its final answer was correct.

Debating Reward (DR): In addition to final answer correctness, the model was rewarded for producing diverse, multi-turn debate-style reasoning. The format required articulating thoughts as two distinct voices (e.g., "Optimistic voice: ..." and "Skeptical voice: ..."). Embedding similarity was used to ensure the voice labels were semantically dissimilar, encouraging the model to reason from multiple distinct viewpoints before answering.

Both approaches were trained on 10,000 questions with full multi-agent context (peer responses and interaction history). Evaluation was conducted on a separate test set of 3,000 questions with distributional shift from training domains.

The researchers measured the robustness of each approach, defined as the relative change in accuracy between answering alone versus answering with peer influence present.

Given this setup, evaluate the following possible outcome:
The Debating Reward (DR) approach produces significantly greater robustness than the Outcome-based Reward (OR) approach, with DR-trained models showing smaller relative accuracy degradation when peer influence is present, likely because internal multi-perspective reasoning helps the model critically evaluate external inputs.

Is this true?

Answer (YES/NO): NO